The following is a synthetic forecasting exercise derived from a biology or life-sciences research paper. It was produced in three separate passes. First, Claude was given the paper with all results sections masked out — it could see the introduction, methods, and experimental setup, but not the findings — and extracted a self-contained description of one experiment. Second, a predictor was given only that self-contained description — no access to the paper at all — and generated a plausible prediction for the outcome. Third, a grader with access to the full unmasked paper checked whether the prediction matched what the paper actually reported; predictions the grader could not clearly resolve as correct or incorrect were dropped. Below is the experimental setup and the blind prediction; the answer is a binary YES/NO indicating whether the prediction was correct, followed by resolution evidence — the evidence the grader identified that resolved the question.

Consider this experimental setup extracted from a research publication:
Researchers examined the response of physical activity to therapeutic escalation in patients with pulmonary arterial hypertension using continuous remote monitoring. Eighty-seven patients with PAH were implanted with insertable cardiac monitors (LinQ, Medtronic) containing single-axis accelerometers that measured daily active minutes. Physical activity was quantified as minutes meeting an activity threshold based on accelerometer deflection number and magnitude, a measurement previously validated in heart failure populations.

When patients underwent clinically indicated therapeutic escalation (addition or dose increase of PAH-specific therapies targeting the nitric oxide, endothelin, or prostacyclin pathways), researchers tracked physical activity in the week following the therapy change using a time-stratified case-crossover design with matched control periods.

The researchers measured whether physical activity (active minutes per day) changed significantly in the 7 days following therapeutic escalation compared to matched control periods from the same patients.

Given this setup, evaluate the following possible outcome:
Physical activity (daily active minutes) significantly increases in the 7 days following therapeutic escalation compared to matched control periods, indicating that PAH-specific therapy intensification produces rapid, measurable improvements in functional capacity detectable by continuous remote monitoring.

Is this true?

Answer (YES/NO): NO